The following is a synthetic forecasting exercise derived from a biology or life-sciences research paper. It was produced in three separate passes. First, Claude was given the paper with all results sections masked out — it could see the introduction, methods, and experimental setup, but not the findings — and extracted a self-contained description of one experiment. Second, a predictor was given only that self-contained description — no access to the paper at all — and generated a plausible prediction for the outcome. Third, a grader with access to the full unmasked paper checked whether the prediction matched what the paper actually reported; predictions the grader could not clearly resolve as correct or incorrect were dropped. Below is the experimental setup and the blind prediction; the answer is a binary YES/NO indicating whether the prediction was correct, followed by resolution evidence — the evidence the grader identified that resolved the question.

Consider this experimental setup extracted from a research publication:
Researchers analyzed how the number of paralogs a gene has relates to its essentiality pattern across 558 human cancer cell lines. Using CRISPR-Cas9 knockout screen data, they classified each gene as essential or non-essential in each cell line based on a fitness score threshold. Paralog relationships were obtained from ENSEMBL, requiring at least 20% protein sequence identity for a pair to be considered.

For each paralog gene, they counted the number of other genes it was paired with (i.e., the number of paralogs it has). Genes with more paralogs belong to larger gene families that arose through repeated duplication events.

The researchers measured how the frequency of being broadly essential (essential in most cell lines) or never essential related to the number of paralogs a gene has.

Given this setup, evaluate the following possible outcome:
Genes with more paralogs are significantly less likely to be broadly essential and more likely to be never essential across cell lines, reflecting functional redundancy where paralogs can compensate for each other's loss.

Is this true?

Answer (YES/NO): YES